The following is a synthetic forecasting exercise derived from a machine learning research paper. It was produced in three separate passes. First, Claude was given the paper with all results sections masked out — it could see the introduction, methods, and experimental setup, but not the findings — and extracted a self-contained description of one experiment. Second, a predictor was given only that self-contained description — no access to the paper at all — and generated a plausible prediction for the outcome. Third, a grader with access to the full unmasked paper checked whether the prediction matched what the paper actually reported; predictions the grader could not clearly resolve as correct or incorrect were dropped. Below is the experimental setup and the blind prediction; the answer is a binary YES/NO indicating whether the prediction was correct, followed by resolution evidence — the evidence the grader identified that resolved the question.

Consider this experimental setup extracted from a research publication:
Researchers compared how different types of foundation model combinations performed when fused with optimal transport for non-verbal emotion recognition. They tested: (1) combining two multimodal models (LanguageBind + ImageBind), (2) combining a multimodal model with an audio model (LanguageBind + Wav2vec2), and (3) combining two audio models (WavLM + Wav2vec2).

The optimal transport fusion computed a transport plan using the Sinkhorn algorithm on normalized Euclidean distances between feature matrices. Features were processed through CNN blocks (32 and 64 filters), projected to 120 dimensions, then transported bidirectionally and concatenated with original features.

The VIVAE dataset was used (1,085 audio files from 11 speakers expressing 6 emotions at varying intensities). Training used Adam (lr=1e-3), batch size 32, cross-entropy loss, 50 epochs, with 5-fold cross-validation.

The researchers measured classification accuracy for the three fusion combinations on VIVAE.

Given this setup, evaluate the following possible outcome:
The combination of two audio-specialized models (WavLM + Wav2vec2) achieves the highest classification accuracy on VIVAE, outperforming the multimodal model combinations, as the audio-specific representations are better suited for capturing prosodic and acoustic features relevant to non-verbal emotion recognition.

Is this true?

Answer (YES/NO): NO